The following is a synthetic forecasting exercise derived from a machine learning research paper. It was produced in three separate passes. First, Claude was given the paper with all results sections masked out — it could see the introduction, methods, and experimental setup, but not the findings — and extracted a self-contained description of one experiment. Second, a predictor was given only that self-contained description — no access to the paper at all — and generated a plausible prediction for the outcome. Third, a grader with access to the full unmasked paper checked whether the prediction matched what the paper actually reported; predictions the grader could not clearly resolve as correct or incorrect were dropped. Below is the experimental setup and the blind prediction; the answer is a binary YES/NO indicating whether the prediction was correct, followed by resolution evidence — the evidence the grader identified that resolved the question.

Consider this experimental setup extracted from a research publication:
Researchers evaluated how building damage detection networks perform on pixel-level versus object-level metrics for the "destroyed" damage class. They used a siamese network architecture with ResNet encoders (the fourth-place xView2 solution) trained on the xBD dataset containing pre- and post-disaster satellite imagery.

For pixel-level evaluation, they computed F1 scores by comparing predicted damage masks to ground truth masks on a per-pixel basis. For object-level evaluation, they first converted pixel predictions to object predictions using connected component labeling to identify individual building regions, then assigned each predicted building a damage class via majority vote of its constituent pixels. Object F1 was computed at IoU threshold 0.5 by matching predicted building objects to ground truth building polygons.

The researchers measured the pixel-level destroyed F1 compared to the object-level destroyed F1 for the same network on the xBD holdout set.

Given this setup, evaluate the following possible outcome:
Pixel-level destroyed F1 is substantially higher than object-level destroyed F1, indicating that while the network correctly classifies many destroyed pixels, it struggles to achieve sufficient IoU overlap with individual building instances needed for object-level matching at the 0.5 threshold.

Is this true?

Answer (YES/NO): YES